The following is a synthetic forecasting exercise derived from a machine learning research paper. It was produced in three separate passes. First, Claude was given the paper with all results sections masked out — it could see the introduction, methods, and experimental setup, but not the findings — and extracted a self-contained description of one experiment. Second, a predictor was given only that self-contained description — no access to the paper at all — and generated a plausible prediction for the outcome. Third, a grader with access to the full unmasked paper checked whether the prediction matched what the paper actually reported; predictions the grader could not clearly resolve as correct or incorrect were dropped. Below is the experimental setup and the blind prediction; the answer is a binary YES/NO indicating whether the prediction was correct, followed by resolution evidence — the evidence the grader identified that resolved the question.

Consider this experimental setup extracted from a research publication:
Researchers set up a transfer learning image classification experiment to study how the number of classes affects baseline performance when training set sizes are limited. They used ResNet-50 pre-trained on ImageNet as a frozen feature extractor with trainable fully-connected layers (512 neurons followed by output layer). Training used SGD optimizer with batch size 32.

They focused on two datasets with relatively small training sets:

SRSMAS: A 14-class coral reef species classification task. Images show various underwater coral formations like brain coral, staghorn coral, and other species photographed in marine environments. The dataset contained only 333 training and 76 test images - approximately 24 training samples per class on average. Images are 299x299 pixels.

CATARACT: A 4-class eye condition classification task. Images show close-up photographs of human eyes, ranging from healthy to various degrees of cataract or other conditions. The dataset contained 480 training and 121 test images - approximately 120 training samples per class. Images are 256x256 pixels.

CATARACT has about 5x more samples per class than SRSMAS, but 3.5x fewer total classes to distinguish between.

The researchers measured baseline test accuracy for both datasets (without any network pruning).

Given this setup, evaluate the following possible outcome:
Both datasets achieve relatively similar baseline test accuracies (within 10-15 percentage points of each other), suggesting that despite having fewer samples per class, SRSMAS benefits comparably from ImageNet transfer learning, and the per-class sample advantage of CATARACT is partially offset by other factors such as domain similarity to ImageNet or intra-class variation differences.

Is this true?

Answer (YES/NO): NO